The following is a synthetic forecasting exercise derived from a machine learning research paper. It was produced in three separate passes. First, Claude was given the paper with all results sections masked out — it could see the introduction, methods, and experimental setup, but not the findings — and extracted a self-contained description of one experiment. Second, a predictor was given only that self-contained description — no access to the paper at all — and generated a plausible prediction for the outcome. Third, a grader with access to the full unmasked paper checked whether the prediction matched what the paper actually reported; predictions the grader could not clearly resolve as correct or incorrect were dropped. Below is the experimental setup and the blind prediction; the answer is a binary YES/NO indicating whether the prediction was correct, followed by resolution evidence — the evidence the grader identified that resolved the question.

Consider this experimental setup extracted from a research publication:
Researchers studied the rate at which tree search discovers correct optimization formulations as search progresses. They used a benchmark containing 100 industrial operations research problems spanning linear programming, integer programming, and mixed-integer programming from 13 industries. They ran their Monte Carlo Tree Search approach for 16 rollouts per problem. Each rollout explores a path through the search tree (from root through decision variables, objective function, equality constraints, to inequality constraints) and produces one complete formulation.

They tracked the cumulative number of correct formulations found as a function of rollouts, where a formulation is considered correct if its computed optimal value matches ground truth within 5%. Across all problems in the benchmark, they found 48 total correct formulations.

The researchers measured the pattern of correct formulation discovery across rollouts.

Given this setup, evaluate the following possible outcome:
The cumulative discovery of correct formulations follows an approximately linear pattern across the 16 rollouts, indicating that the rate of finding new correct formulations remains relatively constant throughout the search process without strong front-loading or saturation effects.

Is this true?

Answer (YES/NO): NO